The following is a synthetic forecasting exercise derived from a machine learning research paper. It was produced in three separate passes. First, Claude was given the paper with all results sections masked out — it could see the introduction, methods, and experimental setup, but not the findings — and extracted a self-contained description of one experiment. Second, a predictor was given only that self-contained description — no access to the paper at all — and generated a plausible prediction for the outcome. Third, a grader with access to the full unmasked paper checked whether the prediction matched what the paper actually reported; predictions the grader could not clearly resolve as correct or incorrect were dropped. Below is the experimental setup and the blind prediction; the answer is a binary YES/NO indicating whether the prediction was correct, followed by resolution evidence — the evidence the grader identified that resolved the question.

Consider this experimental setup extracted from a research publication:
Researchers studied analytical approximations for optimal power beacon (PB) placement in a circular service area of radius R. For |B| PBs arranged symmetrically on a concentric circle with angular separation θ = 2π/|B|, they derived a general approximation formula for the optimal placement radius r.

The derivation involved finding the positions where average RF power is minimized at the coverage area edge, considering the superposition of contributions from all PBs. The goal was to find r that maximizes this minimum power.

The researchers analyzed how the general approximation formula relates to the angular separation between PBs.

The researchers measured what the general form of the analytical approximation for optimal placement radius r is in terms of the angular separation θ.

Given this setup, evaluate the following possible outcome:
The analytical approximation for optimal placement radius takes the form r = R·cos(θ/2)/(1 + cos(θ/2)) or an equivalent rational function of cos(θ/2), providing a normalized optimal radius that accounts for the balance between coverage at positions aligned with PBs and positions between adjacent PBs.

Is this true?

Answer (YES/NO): NO